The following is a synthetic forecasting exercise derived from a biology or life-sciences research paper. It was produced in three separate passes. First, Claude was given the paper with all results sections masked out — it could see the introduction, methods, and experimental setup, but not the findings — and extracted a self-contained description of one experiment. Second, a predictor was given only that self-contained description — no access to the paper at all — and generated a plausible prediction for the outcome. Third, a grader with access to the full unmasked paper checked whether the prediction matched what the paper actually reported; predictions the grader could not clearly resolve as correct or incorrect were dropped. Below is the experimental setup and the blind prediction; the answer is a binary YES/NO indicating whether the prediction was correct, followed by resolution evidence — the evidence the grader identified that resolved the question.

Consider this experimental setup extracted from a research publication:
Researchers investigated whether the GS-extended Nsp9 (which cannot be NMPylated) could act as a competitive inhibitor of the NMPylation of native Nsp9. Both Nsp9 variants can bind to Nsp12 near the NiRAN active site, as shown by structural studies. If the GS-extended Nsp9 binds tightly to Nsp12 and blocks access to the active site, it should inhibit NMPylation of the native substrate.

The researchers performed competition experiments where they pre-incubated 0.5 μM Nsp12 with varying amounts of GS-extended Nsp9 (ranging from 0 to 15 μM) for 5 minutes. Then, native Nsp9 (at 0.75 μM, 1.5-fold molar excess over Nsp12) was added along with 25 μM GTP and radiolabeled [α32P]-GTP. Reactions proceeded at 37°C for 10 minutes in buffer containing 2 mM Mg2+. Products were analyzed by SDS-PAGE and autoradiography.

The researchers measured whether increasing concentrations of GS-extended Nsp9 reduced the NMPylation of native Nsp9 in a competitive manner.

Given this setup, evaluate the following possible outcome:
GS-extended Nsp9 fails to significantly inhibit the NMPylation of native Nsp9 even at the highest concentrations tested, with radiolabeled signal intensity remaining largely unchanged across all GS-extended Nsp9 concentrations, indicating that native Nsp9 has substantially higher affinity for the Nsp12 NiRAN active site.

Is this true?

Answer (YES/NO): YES